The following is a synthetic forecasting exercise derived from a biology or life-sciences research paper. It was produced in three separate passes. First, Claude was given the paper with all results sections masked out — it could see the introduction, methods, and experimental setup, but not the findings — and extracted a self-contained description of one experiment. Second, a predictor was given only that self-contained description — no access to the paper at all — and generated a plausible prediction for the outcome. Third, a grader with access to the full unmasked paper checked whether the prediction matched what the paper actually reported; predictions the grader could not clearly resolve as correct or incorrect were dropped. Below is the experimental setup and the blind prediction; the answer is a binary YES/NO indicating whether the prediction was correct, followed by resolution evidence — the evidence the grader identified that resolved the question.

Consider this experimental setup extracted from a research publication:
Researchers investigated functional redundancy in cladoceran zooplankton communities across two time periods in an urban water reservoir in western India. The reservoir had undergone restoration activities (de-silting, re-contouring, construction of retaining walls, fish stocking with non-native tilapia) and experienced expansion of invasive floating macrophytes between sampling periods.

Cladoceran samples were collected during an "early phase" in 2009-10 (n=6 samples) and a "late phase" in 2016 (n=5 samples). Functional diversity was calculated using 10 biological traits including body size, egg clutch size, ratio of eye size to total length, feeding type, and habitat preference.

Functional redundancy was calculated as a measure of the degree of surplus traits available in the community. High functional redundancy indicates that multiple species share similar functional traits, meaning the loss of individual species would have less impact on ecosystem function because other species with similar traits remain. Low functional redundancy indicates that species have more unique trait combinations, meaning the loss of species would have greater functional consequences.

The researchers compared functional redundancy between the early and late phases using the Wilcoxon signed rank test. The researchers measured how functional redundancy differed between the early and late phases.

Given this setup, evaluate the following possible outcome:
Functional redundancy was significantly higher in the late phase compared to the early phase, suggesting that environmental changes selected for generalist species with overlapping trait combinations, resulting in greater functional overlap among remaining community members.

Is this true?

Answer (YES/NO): NO